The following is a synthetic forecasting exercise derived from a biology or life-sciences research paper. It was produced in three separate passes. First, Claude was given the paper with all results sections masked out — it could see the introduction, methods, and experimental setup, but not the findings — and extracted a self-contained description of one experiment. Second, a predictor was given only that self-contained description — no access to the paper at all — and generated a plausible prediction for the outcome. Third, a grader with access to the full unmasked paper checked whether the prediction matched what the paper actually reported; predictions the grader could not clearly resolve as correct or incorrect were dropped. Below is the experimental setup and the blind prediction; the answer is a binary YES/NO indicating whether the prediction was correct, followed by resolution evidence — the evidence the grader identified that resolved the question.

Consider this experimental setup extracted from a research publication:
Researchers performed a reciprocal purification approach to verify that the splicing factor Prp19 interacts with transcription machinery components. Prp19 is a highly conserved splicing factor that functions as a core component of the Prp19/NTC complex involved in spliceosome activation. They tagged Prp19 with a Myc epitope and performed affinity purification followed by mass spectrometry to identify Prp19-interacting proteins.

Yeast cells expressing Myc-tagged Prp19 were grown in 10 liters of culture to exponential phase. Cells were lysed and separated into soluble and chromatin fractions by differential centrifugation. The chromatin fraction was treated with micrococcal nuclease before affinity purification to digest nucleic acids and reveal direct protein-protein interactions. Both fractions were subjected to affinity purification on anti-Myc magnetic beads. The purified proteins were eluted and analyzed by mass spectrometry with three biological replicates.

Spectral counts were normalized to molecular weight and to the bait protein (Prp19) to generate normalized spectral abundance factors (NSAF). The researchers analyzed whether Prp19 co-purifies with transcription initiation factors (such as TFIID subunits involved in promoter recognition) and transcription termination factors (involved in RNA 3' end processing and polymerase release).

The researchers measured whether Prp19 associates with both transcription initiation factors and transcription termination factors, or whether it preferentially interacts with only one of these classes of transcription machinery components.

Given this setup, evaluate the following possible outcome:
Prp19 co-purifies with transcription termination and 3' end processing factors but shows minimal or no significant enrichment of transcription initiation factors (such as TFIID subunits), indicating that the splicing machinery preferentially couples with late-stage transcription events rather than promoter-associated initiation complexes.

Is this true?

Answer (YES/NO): NO